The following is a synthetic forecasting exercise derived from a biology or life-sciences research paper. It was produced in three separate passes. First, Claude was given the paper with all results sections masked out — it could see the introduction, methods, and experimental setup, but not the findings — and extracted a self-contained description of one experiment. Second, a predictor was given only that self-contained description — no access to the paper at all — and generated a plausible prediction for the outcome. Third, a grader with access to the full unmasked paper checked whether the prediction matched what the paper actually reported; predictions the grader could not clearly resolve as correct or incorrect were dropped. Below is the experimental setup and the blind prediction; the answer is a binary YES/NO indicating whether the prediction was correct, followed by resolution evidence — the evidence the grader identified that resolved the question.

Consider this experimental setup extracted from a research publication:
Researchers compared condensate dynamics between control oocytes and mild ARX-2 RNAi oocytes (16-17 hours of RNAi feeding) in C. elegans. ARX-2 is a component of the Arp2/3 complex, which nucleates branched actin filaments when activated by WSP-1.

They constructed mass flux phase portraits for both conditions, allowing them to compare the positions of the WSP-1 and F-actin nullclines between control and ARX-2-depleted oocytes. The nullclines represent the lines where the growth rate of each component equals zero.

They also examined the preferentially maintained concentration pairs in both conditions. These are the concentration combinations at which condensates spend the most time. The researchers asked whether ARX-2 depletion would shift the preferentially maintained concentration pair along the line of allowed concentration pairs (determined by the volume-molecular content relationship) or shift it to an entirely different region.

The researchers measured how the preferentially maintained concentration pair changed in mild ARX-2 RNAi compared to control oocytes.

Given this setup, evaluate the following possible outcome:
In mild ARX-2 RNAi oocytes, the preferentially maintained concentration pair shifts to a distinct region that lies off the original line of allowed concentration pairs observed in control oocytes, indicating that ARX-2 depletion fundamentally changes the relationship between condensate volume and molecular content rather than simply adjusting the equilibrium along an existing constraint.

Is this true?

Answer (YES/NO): NO